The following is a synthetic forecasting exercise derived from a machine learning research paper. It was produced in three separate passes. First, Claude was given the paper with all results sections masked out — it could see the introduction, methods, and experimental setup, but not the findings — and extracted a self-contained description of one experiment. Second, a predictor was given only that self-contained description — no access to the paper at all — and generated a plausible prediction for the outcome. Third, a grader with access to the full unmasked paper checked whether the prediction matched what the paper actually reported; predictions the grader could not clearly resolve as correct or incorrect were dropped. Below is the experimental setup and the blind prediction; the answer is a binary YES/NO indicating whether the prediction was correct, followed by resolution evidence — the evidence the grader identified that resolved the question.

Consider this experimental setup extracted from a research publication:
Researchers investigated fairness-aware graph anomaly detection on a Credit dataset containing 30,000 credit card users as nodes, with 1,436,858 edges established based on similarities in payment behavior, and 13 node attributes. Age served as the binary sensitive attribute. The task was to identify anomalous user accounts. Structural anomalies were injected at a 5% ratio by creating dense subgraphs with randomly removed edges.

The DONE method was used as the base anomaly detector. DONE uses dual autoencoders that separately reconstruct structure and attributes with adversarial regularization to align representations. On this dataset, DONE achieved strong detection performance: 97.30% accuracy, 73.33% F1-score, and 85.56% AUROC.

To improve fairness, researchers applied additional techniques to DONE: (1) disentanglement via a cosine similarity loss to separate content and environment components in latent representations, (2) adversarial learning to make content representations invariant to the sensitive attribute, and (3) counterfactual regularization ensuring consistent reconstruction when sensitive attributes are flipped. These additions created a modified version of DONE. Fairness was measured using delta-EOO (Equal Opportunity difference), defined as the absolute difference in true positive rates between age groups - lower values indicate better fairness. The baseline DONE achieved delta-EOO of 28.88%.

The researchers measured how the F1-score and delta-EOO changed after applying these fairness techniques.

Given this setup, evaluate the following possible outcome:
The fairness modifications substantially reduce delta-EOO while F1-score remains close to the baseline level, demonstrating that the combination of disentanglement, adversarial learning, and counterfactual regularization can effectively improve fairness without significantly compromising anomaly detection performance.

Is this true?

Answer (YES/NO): NO